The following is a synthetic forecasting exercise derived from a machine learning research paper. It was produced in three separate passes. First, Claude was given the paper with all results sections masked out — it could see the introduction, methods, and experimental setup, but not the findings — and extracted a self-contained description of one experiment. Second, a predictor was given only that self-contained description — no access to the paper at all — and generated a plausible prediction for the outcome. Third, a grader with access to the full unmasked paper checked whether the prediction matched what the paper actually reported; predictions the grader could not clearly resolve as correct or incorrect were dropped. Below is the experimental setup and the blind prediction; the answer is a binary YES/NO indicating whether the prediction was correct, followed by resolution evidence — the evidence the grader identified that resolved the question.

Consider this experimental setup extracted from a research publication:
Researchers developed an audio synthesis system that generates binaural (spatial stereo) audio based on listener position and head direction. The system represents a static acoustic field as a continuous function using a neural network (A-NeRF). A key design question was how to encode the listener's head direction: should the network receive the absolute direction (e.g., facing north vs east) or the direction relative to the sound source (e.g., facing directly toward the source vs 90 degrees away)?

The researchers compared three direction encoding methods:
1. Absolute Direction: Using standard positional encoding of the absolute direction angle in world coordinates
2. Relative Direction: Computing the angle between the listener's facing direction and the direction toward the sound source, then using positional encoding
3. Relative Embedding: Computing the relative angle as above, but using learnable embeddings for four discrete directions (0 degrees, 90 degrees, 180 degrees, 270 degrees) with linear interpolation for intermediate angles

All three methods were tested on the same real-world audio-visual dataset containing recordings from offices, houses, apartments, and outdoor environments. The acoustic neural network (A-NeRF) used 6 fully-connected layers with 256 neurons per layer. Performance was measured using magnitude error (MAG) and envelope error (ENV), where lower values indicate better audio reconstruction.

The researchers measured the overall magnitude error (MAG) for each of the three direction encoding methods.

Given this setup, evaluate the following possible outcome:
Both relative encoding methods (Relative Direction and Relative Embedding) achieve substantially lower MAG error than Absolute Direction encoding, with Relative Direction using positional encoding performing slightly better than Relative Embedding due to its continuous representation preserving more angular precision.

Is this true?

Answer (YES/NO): NO